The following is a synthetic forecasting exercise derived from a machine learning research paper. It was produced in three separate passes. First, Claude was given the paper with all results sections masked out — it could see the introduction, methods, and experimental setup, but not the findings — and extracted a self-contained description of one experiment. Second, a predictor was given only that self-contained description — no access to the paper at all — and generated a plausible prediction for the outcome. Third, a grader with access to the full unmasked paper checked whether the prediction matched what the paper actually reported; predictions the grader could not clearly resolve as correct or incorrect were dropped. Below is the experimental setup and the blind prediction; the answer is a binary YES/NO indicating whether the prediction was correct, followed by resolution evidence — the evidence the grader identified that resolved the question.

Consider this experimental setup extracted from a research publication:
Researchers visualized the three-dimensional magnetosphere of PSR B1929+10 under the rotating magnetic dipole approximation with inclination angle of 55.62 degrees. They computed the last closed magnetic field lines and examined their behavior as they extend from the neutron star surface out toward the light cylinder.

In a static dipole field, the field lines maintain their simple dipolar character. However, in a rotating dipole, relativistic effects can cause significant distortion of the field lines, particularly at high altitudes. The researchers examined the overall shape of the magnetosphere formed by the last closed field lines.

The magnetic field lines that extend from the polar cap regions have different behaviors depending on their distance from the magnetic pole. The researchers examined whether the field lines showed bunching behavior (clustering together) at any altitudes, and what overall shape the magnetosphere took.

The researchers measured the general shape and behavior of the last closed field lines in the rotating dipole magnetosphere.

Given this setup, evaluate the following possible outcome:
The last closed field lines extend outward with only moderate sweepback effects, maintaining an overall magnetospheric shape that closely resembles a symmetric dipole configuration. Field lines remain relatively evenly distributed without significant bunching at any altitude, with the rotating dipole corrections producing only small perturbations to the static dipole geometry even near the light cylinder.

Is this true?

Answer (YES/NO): NO